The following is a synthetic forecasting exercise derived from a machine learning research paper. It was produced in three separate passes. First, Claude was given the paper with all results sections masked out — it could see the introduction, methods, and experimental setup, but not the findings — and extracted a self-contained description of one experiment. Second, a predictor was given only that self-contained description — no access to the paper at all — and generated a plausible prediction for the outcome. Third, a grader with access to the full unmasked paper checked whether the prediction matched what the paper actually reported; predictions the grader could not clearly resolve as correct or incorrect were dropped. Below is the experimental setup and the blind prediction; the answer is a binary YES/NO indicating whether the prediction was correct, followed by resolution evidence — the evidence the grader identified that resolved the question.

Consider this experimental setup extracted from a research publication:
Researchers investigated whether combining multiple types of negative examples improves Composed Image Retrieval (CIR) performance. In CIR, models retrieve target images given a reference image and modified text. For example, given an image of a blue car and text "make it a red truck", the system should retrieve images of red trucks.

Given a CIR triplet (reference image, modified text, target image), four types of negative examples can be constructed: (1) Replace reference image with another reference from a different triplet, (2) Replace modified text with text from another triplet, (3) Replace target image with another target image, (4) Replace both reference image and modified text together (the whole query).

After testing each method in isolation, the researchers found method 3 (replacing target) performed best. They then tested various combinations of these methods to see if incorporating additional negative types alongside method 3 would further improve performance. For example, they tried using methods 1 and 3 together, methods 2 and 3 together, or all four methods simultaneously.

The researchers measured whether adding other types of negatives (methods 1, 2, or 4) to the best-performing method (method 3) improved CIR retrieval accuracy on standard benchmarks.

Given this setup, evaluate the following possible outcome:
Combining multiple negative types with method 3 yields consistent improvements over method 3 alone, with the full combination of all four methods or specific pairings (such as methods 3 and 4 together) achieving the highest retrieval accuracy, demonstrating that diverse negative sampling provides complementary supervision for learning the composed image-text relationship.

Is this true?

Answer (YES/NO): NO